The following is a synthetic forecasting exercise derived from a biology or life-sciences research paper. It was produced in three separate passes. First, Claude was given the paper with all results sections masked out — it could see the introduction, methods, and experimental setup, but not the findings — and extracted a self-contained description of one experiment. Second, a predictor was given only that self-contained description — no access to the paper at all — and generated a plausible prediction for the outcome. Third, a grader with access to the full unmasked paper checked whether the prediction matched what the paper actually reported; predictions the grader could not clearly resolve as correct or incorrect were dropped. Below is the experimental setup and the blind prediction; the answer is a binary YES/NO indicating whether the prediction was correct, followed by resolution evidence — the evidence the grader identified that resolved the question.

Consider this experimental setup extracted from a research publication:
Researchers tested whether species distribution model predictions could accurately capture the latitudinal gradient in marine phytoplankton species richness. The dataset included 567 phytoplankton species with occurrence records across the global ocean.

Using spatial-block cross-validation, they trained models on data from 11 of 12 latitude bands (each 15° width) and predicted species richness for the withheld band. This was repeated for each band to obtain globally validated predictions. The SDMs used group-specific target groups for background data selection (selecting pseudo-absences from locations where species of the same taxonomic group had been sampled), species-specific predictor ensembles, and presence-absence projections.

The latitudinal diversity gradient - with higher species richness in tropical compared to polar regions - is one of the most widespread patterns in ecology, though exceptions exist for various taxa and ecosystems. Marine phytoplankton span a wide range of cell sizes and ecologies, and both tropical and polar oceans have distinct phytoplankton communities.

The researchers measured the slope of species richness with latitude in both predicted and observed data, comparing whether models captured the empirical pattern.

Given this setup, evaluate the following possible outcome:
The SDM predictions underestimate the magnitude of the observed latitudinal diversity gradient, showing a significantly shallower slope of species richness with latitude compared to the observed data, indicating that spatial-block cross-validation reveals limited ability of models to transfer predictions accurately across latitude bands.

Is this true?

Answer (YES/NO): NO